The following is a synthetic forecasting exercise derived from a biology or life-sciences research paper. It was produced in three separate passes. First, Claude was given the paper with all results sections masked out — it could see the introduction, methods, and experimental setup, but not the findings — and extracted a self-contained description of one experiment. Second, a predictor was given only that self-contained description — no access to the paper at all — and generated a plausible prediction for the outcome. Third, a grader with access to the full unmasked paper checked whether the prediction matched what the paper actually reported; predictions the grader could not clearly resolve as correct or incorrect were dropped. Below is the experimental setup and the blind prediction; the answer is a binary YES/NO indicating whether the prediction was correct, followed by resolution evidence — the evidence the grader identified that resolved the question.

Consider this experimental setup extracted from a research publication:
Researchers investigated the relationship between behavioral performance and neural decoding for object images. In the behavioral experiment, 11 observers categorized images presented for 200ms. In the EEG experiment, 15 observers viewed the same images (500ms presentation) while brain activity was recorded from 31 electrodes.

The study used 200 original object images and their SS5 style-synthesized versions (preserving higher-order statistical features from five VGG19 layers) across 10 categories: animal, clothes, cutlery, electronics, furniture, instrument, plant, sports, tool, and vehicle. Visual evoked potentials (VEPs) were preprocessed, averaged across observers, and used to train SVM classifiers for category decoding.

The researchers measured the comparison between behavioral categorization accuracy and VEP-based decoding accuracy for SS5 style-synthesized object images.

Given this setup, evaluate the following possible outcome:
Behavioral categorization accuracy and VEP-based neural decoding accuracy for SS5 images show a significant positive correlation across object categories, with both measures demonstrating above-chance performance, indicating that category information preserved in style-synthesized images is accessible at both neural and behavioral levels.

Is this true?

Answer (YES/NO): NO